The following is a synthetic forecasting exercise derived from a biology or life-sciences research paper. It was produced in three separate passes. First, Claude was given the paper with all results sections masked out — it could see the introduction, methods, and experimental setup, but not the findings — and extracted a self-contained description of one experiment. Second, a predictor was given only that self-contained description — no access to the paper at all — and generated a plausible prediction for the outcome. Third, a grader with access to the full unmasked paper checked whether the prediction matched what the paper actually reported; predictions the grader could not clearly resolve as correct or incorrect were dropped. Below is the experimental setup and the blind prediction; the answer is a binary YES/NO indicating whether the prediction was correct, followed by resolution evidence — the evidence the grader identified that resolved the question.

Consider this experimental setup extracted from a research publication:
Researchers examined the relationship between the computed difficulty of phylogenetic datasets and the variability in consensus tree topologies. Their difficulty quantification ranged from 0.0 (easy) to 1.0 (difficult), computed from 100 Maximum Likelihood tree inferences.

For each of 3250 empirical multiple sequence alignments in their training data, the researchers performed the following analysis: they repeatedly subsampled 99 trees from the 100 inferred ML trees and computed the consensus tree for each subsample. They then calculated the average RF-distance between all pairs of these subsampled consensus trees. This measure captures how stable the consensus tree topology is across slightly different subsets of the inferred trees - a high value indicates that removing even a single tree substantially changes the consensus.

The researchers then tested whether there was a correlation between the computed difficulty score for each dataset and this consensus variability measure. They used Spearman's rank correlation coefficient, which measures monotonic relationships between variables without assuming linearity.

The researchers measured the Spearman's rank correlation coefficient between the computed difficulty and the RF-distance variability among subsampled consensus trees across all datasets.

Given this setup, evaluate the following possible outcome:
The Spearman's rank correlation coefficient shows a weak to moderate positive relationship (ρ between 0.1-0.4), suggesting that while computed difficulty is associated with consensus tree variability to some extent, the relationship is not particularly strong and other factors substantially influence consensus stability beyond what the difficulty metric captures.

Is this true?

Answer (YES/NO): NO